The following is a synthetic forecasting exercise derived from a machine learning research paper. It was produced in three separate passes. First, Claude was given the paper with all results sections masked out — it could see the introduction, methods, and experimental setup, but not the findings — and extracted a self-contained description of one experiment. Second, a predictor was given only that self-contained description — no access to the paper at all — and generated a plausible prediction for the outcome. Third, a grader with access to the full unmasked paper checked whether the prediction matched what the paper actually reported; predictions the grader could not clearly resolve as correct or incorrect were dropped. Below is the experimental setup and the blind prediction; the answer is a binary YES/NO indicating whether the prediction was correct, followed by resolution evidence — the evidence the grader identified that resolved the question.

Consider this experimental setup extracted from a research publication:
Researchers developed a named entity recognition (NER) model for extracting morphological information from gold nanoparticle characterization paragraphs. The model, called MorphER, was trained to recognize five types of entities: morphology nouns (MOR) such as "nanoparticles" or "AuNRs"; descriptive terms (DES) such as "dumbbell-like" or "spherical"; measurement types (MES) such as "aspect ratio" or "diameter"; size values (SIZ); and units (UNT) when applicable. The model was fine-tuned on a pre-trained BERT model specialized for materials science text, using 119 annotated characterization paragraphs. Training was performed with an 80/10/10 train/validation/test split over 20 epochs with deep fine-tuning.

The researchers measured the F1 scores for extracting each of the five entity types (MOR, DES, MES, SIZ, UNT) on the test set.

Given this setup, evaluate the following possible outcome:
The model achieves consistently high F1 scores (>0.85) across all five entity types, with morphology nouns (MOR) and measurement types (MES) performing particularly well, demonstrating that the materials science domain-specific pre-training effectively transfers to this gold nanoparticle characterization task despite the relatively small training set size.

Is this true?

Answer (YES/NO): NO